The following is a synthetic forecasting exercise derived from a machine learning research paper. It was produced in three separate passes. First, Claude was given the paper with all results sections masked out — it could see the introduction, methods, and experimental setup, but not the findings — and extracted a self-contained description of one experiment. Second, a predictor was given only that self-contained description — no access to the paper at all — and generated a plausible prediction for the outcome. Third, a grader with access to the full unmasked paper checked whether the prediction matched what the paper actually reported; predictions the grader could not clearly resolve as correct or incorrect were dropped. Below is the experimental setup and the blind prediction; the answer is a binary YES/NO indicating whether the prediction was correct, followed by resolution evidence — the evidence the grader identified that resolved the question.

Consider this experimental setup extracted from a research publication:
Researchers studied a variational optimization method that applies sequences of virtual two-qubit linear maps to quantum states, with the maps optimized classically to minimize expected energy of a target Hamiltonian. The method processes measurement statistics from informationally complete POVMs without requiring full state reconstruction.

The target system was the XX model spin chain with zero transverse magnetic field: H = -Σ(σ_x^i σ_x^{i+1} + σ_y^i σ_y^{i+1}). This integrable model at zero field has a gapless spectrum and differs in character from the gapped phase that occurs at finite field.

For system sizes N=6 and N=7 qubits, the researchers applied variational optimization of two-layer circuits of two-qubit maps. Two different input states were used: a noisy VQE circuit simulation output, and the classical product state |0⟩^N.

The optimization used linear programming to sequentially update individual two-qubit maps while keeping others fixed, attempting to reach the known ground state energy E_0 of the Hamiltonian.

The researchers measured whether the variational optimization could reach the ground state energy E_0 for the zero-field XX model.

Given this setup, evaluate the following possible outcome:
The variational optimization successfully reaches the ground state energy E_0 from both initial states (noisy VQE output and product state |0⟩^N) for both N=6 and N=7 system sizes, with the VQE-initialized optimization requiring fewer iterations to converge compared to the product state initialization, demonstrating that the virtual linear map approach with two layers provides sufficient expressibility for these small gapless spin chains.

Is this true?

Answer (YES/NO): NO